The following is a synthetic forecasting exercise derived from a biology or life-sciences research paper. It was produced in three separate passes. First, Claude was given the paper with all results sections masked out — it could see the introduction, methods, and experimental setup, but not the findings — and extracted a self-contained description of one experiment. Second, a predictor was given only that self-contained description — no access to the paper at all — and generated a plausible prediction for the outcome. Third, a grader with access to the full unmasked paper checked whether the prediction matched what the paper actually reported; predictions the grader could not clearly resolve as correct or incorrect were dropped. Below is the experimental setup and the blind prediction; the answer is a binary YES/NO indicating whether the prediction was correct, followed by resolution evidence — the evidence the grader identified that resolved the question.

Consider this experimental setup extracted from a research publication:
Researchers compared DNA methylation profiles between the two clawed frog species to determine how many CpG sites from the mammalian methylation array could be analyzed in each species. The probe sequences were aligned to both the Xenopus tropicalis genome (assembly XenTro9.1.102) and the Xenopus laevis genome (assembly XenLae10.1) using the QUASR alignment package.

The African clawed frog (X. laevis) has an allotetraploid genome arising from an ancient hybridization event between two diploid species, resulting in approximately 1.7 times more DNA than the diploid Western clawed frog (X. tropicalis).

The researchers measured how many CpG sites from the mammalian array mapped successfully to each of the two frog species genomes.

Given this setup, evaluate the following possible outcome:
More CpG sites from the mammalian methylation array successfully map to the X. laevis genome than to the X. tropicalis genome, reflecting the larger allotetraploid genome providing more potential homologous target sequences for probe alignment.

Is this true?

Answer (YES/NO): NO